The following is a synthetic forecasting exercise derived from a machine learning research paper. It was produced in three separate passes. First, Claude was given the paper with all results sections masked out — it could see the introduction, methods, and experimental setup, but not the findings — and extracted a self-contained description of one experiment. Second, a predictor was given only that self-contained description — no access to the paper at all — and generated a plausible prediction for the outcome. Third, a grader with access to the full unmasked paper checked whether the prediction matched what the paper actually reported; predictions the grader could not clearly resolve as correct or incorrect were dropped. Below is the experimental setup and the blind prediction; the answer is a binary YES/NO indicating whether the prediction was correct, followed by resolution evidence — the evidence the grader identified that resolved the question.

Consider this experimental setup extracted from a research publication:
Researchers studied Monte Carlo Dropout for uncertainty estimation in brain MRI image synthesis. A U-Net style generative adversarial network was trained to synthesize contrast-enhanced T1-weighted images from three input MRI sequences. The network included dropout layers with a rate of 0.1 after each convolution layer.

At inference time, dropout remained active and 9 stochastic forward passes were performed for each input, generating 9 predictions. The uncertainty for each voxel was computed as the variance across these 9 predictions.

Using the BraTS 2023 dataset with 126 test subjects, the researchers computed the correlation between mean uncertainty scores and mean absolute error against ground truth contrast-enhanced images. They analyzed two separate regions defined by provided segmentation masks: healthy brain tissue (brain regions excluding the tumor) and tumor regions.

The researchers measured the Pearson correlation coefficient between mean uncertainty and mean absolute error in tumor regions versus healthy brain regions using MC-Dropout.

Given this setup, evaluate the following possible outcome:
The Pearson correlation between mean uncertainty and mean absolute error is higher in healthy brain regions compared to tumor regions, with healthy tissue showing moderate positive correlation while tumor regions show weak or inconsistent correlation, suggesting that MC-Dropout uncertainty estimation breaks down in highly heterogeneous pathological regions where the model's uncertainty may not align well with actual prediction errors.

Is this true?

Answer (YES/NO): NO